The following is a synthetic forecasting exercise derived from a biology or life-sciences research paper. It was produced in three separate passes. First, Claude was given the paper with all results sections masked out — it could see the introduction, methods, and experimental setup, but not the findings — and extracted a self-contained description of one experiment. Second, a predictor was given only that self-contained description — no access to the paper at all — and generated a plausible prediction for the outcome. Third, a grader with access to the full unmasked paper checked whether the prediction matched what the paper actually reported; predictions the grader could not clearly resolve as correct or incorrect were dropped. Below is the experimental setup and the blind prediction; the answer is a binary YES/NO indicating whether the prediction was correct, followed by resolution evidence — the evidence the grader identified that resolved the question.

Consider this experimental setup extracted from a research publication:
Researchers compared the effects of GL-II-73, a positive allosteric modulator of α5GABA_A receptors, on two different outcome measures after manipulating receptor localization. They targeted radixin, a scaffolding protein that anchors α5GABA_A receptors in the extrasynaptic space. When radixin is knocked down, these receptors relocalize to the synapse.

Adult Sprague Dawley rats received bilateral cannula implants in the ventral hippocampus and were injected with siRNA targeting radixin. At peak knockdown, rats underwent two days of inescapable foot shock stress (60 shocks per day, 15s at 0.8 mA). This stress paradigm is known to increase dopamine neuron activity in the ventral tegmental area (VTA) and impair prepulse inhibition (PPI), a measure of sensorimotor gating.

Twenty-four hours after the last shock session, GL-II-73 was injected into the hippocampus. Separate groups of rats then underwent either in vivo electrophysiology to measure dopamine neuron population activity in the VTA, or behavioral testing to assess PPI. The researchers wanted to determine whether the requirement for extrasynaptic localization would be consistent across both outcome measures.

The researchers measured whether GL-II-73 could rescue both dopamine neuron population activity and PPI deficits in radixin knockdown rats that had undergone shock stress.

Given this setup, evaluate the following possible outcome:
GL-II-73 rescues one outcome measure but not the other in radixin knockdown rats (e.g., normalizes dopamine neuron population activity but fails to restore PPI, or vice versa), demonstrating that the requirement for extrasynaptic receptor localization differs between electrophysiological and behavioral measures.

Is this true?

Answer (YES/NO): YES